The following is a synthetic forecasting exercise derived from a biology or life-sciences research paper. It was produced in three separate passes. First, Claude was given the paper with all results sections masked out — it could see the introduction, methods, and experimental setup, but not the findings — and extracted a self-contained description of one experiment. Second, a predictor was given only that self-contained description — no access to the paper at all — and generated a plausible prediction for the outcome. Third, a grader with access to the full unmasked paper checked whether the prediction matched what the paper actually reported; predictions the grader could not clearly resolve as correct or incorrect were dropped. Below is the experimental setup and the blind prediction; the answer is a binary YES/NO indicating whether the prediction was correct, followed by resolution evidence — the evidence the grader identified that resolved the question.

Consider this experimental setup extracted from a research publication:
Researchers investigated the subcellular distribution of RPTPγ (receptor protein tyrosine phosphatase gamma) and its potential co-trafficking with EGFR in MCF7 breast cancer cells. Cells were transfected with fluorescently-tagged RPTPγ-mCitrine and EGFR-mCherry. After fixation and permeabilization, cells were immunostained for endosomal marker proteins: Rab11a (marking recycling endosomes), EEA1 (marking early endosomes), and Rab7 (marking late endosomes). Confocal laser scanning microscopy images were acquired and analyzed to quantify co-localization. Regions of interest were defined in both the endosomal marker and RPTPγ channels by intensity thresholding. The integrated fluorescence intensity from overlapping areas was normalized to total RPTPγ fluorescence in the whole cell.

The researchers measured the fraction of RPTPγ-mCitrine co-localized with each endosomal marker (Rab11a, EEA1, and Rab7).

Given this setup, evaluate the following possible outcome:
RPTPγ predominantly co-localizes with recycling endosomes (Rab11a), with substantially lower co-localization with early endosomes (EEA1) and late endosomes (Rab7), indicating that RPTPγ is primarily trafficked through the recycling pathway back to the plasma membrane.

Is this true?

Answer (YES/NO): YES